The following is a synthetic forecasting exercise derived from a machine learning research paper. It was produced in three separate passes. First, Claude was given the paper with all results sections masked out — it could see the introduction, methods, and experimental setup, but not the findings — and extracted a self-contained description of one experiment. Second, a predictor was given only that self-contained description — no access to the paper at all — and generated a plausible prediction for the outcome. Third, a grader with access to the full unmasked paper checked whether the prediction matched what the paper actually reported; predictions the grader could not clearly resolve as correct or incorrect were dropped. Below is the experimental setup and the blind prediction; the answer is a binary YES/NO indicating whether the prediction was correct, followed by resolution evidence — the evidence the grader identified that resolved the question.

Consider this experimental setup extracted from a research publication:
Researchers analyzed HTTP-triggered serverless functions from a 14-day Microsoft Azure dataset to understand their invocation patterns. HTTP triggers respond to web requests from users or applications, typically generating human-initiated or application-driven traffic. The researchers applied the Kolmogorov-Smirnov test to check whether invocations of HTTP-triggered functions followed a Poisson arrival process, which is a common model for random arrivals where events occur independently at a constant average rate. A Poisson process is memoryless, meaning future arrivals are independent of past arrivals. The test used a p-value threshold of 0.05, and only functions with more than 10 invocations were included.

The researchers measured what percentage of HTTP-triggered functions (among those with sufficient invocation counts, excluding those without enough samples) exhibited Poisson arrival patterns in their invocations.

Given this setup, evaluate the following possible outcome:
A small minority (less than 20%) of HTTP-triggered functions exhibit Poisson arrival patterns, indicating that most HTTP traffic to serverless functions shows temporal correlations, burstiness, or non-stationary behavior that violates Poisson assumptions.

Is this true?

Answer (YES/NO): NO